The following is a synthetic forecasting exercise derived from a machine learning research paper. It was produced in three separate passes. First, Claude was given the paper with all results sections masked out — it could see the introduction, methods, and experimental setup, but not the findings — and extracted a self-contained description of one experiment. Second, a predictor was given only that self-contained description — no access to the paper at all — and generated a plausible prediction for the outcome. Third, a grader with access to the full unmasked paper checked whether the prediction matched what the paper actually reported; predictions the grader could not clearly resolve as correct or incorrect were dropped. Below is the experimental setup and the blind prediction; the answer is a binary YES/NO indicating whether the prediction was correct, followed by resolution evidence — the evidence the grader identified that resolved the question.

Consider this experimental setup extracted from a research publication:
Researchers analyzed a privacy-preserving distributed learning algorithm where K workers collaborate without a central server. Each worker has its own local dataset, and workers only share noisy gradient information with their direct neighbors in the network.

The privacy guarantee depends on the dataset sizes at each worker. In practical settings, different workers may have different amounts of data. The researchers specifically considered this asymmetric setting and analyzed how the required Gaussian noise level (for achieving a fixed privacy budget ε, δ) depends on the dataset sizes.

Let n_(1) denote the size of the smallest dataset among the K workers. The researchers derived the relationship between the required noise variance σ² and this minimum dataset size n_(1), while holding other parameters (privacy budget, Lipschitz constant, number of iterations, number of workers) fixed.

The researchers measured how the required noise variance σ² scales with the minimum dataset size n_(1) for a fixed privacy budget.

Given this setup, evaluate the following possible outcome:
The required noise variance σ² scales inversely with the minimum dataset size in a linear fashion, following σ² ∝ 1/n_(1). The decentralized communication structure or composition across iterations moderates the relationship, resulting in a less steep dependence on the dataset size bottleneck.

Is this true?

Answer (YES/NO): NO